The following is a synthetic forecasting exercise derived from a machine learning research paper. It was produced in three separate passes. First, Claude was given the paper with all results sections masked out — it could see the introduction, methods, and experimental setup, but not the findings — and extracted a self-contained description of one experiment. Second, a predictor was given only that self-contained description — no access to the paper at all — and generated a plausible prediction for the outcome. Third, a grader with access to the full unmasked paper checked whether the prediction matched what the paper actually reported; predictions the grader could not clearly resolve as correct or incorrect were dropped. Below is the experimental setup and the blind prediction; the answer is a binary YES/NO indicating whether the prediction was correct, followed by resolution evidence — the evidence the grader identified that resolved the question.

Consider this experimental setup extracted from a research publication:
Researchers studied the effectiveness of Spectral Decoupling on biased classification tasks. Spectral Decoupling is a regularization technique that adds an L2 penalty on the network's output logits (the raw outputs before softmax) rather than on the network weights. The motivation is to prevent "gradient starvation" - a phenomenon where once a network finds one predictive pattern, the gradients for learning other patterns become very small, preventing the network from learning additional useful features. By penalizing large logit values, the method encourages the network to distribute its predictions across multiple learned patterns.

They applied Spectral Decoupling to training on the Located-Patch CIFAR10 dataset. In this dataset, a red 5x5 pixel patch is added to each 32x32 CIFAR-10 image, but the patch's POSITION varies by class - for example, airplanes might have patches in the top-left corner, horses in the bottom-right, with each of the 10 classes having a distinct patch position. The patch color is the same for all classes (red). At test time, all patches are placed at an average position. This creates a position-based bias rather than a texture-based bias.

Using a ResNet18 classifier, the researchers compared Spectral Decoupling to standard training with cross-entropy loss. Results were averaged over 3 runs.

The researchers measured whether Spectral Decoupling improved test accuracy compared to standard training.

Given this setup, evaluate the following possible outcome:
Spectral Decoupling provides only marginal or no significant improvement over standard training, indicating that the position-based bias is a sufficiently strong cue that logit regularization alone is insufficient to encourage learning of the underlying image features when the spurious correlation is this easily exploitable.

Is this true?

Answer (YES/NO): YES